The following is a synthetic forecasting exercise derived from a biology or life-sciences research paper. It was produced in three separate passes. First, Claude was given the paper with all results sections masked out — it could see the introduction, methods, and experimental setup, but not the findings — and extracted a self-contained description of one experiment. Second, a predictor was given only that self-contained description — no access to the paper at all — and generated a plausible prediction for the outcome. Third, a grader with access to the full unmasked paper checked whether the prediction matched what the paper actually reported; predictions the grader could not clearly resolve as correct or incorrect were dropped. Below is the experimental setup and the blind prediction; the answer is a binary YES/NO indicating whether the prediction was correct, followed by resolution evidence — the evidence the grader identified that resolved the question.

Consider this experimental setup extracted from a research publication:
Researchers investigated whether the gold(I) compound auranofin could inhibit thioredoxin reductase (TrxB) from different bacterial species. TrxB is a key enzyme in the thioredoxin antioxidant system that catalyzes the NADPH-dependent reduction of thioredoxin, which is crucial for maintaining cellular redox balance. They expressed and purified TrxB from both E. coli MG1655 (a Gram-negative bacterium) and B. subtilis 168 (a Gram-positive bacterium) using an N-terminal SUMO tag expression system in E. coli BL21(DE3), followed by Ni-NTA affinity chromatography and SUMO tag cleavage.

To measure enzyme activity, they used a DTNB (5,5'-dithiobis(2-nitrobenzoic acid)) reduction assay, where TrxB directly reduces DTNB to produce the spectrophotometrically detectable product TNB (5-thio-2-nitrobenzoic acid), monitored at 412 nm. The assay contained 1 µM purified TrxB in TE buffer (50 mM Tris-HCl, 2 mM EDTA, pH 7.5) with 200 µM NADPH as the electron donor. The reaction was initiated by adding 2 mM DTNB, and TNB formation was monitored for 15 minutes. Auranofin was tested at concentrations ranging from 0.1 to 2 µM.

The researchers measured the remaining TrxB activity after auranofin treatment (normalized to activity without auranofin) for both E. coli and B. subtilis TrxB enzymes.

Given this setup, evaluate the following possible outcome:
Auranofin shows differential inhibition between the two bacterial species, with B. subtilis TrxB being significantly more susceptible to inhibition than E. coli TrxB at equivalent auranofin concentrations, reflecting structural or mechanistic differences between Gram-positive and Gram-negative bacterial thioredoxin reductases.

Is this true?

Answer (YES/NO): NO